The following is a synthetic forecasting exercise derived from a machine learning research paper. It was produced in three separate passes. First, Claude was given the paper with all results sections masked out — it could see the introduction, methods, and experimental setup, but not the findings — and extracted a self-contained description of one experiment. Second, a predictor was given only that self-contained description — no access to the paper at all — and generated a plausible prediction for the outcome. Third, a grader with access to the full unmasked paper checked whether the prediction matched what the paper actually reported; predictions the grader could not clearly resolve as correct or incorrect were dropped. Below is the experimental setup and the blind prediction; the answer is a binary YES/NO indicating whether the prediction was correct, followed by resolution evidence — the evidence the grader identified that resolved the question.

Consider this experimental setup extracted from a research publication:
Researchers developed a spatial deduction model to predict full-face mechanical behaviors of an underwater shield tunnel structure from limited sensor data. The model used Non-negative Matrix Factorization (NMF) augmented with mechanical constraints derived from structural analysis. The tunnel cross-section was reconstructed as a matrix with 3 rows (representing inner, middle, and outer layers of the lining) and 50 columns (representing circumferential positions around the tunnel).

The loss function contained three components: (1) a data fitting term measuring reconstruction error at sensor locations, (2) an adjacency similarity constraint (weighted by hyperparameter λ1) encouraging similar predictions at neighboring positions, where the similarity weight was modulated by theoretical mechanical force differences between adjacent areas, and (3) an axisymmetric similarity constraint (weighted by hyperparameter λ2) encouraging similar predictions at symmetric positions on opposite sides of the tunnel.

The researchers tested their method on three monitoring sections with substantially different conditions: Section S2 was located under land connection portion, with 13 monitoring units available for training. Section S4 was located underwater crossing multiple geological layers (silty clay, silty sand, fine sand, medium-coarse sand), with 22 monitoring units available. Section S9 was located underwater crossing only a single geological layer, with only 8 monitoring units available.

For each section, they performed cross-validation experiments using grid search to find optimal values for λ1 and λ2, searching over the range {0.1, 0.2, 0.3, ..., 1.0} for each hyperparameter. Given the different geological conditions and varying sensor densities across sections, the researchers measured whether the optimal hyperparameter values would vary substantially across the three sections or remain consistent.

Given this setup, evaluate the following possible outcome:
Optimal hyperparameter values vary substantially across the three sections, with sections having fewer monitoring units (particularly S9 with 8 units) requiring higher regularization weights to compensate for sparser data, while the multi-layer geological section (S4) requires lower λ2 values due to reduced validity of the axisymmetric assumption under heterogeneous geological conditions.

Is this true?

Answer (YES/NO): NO